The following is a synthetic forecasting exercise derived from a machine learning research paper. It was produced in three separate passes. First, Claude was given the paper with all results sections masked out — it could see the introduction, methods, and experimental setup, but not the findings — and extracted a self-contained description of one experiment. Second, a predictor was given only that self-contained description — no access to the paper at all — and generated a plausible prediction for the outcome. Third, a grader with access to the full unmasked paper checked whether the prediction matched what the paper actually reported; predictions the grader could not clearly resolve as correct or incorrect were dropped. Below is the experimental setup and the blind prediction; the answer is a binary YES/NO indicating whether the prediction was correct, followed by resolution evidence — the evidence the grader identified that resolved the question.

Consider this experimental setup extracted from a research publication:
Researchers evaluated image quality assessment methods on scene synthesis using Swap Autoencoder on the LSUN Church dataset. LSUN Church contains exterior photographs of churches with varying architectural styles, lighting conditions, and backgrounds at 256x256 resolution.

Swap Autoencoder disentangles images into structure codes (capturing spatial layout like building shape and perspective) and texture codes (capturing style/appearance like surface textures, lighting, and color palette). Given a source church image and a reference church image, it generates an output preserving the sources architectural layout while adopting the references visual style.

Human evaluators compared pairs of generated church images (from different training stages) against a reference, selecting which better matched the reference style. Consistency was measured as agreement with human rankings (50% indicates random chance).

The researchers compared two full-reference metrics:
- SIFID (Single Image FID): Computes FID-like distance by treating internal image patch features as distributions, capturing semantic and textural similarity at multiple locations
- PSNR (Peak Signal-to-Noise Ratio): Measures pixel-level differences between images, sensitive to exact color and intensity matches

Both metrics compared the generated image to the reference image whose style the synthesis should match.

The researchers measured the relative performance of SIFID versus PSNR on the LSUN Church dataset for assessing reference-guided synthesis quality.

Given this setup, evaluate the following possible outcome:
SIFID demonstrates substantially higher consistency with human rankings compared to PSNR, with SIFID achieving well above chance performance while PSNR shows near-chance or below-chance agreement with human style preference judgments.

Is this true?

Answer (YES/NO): NO